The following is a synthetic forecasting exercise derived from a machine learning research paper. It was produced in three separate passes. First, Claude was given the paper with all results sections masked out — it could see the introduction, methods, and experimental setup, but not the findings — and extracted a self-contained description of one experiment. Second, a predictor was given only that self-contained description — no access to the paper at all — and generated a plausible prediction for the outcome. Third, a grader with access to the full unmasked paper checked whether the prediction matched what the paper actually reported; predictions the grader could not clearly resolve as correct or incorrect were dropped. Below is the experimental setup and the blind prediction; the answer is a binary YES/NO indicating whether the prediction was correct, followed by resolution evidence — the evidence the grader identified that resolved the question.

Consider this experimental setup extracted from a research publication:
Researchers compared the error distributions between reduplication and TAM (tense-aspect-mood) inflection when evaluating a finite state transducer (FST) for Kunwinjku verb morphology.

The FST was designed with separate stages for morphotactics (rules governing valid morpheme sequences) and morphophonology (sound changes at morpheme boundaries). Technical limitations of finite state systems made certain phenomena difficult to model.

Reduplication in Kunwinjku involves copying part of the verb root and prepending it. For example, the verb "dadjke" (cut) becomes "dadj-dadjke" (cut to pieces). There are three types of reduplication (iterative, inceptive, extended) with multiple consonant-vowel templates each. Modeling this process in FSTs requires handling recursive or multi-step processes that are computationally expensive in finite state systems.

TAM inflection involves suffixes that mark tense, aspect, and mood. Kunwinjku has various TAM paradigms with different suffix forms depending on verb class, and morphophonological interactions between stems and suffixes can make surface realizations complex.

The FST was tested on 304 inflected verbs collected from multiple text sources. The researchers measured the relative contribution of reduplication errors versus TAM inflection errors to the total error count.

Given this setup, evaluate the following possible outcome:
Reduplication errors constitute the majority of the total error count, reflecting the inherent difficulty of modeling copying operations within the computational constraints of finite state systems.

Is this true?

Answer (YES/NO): NO